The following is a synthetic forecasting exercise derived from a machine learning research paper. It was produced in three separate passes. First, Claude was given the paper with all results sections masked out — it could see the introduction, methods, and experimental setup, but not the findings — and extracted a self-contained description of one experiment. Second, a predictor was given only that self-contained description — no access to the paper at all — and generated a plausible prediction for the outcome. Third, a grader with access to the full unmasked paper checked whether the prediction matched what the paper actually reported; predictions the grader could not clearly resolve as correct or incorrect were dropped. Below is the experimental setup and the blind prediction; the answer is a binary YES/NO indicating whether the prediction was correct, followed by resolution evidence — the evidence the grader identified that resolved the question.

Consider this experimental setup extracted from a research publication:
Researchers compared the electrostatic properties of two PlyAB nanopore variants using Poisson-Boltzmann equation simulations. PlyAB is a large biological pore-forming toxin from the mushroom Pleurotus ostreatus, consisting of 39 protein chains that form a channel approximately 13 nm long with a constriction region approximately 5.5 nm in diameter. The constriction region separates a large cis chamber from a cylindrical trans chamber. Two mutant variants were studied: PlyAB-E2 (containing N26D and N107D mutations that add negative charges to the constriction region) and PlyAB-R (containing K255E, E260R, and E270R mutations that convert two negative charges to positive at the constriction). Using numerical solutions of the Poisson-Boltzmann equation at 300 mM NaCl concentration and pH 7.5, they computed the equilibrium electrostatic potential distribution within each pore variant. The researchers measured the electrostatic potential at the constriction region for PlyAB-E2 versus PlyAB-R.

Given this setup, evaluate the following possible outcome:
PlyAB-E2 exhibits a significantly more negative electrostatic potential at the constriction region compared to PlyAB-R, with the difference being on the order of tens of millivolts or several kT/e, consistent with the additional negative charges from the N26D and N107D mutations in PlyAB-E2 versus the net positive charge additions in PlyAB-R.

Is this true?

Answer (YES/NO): YES